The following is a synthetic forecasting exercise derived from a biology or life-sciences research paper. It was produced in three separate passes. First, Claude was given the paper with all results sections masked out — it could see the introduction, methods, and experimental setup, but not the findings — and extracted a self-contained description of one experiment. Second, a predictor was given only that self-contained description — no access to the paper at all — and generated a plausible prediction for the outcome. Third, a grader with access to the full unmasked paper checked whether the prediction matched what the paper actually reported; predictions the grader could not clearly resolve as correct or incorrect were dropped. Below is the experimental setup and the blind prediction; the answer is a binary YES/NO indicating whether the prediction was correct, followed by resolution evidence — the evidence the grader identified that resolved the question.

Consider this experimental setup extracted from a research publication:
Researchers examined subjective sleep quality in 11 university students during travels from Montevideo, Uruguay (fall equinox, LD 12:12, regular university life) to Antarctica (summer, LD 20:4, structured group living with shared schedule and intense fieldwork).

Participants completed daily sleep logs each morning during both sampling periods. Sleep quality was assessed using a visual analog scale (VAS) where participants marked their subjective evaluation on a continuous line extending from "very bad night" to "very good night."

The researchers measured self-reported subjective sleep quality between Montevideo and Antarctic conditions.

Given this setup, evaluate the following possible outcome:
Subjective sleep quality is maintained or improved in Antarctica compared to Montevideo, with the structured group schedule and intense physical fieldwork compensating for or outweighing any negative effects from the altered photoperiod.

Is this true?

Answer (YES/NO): YES